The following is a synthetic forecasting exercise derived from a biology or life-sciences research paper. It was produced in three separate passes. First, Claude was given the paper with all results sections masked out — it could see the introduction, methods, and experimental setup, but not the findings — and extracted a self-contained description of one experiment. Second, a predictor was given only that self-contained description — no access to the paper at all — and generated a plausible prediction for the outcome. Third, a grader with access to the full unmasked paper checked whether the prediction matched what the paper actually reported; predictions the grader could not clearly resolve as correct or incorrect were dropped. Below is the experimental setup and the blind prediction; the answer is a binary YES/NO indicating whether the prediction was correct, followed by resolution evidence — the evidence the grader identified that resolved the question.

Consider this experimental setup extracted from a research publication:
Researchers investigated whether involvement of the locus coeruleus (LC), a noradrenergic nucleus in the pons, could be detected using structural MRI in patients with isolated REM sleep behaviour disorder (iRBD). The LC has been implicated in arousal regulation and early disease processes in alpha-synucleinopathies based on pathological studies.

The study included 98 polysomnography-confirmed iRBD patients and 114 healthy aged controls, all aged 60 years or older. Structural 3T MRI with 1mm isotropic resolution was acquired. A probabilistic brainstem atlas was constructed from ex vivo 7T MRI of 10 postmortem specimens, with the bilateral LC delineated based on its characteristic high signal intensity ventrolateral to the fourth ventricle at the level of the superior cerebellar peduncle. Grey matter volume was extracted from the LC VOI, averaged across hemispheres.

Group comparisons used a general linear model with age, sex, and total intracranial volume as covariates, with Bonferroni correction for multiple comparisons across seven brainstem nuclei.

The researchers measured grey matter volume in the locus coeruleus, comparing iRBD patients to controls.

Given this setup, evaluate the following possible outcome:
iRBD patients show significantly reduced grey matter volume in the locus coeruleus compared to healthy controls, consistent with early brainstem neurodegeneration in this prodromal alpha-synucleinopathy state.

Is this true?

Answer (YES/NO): NO